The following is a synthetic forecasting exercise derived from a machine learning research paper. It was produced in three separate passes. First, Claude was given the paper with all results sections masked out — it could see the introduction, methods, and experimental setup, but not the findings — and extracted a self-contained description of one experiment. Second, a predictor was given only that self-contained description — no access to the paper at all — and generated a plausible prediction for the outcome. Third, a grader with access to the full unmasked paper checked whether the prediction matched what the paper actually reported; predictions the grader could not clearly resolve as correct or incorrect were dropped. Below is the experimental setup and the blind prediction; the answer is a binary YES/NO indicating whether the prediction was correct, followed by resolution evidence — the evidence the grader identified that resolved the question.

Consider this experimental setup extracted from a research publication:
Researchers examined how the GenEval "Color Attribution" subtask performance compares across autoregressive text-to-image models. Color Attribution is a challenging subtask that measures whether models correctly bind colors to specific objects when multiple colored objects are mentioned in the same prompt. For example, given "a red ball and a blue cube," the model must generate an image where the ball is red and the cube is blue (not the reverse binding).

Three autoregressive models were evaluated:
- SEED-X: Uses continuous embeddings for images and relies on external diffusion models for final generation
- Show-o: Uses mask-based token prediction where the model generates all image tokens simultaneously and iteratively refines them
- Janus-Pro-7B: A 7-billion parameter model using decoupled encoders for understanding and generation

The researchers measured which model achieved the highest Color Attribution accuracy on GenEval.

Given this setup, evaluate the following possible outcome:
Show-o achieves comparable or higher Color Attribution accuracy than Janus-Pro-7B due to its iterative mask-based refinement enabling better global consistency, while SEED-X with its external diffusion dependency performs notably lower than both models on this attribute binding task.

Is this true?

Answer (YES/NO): NO